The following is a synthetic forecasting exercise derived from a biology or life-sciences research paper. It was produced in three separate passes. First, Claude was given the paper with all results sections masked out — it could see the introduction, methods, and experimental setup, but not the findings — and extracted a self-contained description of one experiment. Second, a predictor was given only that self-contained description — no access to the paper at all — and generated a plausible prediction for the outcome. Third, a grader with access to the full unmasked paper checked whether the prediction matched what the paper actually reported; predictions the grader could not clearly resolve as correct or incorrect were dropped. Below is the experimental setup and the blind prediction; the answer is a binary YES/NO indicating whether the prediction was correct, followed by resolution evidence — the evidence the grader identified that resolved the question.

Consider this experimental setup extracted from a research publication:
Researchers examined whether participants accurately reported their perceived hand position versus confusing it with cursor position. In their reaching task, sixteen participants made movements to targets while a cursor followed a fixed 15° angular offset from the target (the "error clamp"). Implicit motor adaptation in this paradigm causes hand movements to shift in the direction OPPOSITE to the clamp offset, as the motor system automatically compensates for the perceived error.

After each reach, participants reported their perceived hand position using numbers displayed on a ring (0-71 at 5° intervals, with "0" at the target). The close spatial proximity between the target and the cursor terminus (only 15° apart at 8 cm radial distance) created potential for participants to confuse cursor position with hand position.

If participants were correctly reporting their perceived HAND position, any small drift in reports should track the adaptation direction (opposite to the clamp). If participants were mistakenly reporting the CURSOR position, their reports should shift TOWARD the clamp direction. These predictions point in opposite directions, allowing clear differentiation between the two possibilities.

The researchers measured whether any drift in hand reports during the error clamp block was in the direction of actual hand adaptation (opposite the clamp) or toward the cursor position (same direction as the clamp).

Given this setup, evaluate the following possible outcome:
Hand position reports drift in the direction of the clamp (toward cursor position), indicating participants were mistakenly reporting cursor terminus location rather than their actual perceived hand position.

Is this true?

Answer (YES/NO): NO